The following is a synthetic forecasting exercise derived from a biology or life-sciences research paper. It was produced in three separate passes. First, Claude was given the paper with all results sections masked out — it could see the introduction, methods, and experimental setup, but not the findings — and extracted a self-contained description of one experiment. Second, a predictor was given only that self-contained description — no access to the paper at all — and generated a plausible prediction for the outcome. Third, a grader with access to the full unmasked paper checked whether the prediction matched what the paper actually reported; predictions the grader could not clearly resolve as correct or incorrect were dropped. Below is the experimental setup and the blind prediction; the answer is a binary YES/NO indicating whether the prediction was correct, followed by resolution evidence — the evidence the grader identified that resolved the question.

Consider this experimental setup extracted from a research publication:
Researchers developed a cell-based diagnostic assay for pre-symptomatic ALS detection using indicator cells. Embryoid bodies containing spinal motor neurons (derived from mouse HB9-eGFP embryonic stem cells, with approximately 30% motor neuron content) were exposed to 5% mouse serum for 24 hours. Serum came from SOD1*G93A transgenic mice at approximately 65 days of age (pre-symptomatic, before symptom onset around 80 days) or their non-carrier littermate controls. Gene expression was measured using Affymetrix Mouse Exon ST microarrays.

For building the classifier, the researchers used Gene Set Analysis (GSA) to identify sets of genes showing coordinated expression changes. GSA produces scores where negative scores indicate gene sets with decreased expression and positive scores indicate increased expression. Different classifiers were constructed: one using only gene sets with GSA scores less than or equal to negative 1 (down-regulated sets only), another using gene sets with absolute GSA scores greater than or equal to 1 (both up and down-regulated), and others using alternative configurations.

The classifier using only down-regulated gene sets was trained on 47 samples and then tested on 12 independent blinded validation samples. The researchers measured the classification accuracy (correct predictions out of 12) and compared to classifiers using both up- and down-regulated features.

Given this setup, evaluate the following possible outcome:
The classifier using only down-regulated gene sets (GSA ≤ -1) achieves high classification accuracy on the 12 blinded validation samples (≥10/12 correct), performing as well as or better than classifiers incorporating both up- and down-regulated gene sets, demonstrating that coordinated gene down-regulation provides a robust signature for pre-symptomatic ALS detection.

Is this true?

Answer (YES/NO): YES